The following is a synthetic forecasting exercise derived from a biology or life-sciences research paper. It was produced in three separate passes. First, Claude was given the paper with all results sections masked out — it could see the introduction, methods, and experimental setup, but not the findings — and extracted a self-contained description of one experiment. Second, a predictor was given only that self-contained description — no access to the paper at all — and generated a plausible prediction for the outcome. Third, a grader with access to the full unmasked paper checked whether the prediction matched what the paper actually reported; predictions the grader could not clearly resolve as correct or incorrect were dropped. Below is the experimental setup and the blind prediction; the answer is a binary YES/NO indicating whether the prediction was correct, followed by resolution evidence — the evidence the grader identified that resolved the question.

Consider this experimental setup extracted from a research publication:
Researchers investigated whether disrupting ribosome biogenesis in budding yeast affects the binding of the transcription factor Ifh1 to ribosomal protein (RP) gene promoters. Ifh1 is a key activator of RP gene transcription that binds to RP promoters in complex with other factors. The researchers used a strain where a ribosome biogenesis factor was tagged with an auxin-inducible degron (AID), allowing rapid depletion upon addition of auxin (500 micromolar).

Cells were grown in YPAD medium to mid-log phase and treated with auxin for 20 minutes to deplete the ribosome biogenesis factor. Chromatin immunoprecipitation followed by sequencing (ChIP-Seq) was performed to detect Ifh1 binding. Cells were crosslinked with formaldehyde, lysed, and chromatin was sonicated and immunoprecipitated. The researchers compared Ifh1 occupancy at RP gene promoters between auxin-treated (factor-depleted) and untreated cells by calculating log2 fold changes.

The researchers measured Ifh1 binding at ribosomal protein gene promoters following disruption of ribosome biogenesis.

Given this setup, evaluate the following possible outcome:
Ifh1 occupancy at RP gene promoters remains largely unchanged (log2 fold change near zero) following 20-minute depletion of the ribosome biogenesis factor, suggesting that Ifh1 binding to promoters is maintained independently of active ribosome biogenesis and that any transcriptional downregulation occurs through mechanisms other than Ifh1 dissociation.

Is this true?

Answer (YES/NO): NO